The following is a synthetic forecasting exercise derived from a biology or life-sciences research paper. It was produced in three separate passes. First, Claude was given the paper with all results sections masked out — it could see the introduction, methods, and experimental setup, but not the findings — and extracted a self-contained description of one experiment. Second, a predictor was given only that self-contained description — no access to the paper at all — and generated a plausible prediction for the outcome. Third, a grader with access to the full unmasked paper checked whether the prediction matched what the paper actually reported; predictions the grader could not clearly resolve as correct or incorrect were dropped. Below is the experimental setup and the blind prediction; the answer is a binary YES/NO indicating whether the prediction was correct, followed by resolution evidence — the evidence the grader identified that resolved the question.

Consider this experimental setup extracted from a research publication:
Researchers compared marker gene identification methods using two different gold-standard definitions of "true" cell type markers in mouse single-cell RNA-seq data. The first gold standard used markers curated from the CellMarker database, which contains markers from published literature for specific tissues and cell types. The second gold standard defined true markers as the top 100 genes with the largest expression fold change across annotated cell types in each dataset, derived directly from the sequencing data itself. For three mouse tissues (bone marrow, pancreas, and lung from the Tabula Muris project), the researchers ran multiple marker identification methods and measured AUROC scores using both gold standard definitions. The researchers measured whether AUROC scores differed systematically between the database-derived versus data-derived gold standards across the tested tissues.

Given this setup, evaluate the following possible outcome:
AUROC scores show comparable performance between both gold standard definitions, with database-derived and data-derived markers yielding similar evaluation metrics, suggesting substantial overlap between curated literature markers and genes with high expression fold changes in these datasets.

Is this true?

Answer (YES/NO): NO